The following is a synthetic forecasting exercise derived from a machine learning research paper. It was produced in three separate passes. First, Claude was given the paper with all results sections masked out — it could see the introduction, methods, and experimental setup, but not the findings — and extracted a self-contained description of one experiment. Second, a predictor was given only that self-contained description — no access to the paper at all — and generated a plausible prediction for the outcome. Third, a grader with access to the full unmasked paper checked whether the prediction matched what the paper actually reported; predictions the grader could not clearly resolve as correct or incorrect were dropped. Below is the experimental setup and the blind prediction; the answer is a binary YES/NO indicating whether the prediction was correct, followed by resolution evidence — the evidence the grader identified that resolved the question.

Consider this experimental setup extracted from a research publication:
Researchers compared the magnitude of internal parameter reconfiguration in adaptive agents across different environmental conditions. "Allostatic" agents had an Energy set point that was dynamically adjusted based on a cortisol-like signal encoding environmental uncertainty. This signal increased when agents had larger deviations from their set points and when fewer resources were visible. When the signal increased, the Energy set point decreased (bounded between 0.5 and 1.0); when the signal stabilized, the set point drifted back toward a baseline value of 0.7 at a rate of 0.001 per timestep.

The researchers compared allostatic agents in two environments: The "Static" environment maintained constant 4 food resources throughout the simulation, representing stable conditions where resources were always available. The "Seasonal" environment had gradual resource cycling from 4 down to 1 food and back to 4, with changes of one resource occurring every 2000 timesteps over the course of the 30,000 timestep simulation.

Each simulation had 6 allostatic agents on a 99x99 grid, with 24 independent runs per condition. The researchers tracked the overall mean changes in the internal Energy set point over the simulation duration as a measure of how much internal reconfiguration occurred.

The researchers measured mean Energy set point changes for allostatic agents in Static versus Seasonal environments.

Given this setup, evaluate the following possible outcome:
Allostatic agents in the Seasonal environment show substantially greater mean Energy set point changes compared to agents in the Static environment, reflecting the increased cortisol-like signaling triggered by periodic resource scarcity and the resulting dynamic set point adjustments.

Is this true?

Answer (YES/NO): NO